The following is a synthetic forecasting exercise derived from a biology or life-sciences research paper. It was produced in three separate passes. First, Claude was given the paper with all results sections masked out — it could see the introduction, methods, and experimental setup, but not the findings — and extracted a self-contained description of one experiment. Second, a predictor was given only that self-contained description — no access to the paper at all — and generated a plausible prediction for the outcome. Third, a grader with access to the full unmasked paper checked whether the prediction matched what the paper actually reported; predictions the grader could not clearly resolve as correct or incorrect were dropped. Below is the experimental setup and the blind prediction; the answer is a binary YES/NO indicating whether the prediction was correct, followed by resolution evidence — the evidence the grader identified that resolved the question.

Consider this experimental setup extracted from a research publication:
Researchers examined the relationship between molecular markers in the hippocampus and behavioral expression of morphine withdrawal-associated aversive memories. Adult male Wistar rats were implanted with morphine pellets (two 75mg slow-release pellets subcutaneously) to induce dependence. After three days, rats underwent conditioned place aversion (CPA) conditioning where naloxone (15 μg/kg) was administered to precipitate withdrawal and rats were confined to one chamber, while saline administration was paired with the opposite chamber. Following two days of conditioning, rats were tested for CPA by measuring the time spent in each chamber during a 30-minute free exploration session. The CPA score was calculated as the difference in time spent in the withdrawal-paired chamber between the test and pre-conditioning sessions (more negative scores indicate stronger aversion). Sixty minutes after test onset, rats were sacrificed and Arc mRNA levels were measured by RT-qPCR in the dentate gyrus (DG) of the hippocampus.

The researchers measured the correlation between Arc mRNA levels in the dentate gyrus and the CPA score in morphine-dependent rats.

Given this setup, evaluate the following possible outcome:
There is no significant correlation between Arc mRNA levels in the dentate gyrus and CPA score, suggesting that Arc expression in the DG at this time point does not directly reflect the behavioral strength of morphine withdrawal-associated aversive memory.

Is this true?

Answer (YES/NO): NO